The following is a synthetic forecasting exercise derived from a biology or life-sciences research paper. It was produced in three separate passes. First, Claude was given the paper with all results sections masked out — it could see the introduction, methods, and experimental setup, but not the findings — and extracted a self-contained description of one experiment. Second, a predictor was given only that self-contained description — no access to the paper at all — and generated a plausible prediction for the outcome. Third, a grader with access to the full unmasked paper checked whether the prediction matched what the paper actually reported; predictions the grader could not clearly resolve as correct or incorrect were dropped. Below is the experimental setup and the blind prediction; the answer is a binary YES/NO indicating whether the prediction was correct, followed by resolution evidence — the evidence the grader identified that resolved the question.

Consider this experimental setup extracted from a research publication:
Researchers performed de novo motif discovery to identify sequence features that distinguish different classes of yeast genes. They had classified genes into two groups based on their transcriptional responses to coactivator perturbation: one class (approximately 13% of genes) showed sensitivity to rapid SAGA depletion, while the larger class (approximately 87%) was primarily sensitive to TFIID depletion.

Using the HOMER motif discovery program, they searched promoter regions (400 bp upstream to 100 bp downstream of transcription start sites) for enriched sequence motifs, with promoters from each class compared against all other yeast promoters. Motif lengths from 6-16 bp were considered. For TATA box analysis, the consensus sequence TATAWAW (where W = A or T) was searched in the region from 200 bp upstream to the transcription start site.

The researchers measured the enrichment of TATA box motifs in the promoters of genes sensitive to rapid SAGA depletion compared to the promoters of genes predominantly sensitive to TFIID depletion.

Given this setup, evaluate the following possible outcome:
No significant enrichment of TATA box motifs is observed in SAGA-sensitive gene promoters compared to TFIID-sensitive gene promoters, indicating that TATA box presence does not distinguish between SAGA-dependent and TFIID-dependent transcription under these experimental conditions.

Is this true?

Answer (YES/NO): NO